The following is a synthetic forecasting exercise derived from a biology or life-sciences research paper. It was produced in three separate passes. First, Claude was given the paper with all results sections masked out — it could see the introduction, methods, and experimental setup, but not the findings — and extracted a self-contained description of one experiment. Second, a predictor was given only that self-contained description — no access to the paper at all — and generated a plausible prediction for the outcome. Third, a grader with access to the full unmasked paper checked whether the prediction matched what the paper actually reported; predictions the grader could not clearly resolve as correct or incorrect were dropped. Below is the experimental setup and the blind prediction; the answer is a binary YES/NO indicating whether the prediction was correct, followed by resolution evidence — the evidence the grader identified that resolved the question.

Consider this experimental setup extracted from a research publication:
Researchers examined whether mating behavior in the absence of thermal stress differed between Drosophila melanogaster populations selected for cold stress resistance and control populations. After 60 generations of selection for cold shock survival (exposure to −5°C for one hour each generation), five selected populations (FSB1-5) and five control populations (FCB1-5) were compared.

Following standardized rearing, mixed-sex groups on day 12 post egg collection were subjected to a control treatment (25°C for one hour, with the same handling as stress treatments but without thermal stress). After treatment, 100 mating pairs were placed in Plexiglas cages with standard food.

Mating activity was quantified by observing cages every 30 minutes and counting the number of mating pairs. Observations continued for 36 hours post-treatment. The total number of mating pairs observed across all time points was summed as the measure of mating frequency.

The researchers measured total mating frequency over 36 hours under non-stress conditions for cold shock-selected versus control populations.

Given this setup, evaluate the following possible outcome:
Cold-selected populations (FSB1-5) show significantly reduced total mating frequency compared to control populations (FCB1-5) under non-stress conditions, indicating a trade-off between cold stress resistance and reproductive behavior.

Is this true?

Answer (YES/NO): NO